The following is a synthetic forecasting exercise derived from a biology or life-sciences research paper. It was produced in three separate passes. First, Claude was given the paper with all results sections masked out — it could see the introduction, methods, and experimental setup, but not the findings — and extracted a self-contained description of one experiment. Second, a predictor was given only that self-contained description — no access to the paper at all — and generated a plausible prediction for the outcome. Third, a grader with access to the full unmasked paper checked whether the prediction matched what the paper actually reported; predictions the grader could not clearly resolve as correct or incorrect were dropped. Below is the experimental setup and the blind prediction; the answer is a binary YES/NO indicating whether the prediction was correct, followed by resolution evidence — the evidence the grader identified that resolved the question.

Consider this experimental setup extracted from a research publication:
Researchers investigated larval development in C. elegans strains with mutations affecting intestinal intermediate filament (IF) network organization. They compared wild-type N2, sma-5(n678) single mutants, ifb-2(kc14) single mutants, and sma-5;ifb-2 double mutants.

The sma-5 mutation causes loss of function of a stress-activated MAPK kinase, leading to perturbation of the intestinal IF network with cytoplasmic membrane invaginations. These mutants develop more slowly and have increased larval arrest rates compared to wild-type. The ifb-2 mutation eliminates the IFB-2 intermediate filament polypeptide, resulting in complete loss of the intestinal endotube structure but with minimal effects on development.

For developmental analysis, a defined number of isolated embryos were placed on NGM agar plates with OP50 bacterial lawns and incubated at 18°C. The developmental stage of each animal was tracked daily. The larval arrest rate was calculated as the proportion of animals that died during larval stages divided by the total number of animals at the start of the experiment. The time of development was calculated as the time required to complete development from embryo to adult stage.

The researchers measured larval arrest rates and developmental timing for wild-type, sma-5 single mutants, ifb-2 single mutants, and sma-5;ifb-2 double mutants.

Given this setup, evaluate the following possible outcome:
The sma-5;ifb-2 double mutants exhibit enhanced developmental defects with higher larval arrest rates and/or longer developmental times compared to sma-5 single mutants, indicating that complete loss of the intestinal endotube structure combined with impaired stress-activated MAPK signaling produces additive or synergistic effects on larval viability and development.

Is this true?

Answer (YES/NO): NO